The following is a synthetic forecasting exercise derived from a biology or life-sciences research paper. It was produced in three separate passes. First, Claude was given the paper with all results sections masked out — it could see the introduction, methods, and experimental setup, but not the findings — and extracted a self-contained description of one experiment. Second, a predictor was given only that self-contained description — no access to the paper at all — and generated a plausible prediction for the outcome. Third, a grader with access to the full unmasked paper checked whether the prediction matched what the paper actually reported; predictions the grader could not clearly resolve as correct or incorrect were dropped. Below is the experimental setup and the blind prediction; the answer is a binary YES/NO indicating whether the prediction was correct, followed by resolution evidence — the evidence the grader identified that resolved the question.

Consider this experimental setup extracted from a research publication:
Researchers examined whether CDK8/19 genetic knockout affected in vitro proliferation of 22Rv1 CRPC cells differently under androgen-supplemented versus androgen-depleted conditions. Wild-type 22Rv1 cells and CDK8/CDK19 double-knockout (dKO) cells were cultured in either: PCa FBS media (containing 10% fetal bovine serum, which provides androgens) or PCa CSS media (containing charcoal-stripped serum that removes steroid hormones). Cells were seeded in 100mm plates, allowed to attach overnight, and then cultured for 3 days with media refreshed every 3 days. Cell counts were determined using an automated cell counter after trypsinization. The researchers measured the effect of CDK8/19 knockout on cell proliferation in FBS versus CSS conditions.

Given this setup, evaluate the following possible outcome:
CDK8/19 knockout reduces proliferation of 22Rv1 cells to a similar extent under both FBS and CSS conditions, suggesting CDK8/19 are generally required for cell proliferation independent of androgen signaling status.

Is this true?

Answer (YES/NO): YES